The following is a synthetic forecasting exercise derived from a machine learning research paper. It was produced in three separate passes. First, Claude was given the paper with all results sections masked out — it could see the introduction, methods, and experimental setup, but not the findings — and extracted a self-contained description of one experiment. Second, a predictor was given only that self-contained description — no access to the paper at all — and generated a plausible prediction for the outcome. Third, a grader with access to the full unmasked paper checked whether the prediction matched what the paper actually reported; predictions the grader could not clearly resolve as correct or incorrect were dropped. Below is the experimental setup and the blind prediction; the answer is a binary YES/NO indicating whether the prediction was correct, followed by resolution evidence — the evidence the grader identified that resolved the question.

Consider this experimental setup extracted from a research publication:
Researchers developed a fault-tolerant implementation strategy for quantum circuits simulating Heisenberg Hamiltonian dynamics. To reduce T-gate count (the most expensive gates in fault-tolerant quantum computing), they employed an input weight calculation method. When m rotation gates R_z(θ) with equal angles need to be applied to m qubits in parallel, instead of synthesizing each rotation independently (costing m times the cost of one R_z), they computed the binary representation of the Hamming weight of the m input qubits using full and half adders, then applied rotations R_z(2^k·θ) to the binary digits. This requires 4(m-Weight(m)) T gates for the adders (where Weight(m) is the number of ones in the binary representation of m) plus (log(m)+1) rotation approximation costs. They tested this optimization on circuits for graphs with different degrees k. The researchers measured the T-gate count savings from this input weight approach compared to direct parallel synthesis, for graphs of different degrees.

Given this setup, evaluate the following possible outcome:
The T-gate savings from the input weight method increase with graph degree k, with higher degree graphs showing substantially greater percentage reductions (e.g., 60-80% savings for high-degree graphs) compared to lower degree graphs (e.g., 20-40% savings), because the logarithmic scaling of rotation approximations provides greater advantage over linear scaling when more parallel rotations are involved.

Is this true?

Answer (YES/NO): NO